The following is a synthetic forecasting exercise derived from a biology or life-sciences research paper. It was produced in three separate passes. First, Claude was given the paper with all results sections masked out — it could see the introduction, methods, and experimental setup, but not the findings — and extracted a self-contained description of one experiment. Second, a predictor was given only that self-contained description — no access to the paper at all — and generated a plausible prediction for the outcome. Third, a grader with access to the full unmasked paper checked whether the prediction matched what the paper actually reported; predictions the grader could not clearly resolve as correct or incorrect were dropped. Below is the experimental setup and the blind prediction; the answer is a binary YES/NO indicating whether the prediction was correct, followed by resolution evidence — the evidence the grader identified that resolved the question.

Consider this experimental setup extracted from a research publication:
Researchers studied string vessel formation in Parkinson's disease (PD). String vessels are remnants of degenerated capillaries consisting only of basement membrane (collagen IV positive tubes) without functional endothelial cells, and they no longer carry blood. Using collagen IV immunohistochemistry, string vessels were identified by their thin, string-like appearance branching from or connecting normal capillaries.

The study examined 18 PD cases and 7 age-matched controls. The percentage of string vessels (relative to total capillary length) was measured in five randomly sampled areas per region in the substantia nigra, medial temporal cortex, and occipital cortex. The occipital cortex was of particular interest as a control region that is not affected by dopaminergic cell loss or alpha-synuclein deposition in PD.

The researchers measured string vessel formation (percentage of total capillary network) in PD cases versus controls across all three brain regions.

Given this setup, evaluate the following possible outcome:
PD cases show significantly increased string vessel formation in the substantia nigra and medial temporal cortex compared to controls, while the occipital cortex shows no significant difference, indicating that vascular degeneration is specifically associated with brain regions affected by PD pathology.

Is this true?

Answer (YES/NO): NO